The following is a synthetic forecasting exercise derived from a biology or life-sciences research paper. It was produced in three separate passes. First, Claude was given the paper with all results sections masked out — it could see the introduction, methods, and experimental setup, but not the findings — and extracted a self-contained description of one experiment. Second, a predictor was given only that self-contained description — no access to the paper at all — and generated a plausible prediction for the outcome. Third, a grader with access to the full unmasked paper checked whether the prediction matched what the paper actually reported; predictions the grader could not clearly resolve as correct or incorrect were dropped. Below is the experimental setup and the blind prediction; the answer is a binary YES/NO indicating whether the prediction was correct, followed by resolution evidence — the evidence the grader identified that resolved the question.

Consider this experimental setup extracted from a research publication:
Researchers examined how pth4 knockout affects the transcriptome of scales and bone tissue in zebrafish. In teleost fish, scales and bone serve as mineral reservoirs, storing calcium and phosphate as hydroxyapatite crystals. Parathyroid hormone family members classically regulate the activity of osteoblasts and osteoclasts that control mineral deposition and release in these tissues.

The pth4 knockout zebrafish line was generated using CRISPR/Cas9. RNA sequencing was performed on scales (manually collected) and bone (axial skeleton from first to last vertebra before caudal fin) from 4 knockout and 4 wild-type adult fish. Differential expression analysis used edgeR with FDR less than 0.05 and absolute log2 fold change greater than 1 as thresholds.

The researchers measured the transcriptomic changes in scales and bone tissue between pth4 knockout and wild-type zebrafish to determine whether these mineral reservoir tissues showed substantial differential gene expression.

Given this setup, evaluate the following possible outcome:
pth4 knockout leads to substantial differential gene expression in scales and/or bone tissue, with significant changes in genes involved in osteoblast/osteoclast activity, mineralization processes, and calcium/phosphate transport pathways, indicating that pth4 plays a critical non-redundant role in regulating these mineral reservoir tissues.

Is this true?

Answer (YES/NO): YES